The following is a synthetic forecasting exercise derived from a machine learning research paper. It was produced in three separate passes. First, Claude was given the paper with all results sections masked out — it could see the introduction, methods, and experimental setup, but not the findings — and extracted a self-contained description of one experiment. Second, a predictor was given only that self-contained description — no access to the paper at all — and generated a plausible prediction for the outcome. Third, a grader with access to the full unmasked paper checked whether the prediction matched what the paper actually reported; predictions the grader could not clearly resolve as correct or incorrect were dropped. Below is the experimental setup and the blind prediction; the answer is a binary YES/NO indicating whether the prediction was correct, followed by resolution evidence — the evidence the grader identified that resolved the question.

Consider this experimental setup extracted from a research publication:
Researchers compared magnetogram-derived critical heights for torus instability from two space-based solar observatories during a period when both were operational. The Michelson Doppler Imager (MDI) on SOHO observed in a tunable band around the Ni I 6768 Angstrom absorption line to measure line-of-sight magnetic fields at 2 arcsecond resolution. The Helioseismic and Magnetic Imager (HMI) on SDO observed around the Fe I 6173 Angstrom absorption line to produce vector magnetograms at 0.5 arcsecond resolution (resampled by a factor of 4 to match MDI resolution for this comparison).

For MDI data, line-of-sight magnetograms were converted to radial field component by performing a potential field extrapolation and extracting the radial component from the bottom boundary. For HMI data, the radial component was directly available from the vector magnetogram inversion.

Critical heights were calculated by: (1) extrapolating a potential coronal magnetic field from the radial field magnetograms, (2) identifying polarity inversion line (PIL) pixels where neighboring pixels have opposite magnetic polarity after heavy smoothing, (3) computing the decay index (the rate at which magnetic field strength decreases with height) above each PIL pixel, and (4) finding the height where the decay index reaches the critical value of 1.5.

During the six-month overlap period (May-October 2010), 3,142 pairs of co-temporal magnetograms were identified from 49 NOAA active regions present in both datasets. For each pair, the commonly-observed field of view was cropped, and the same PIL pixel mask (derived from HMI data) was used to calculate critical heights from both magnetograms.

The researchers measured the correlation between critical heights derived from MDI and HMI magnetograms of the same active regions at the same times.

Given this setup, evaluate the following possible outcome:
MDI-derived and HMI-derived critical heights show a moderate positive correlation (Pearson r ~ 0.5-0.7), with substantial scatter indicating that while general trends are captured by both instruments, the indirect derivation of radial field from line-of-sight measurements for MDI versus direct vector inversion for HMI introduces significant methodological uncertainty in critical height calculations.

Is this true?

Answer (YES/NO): NO